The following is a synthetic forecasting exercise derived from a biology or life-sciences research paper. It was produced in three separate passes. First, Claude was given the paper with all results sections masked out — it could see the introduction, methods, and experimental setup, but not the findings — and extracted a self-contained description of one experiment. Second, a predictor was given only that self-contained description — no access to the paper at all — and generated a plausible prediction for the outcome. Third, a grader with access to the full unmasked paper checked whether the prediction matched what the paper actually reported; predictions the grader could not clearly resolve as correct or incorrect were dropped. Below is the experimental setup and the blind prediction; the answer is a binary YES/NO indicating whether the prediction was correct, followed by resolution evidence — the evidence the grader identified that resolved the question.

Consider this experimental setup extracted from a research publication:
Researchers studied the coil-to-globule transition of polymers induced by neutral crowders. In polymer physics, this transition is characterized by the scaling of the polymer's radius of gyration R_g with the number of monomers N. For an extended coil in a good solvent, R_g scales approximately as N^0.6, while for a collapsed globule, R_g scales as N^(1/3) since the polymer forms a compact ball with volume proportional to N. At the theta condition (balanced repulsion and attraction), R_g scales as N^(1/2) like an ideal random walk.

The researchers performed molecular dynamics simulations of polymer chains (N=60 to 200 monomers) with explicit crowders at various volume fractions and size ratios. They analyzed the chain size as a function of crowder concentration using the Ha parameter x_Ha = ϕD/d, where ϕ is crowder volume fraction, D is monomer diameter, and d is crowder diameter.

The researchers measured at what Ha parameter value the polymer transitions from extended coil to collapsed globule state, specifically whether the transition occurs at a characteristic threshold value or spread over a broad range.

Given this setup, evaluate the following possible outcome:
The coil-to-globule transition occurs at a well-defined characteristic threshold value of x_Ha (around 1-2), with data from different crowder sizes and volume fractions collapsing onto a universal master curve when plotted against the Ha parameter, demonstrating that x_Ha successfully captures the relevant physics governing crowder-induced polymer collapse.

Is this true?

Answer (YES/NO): NO